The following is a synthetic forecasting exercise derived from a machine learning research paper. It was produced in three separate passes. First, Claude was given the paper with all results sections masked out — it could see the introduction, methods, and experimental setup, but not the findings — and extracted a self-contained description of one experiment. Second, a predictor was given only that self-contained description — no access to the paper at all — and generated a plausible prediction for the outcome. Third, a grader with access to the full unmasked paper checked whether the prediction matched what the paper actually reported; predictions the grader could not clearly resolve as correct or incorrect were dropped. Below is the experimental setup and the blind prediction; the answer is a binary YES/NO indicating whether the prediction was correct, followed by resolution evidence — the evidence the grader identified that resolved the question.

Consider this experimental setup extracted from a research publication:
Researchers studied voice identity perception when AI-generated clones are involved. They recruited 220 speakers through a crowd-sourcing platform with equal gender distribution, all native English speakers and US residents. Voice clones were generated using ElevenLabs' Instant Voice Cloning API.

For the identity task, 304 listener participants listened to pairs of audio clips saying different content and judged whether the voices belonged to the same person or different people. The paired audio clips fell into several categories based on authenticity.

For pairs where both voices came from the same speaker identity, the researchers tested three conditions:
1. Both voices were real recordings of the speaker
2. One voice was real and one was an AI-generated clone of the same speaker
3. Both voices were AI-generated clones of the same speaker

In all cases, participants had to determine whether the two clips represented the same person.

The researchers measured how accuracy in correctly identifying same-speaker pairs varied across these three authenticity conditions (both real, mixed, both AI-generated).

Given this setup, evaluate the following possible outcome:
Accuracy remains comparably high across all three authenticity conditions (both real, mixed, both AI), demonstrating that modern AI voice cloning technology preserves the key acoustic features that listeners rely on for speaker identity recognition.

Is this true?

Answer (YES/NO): NO